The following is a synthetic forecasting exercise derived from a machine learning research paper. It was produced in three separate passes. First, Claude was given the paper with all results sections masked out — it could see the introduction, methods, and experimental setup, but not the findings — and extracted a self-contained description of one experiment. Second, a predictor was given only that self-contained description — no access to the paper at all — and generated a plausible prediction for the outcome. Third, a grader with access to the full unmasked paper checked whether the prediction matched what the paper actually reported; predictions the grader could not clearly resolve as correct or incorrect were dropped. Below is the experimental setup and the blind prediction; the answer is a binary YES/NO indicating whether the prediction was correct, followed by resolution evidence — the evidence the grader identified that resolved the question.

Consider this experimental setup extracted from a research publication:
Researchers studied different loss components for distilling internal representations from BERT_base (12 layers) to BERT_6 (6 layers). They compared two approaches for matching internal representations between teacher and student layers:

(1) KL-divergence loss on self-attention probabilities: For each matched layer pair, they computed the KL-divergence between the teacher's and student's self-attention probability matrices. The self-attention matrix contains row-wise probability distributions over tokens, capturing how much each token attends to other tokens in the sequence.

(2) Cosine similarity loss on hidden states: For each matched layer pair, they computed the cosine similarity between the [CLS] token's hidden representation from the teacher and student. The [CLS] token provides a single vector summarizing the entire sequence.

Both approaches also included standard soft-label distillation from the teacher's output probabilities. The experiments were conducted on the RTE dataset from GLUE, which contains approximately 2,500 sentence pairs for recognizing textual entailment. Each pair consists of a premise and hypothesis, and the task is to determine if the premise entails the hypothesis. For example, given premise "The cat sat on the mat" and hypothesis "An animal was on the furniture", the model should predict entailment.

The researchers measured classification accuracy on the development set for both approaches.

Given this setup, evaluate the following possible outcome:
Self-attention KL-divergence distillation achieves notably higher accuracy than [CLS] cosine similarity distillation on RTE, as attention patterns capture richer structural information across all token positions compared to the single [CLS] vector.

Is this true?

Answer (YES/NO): YES